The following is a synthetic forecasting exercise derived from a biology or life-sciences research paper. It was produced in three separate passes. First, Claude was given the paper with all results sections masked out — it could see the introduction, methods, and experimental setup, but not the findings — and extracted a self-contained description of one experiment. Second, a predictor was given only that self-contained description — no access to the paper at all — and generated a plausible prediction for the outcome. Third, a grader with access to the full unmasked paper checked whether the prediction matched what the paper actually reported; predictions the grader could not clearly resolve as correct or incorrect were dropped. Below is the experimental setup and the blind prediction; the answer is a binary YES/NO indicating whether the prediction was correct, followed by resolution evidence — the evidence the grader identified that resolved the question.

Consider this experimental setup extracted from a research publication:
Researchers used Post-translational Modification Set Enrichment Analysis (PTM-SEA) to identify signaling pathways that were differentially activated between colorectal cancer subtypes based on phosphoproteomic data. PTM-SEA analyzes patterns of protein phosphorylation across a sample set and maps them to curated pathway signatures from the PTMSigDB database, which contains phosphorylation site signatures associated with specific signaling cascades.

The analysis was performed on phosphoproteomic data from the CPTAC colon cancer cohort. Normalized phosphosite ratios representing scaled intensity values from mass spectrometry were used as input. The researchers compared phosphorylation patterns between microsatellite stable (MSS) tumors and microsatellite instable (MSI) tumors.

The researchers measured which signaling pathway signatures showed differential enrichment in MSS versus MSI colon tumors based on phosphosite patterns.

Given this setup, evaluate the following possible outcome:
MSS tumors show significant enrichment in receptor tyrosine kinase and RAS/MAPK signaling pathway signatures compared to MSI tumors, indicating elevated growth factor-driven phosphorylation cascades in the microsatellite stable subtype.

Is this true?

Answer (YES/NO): NO